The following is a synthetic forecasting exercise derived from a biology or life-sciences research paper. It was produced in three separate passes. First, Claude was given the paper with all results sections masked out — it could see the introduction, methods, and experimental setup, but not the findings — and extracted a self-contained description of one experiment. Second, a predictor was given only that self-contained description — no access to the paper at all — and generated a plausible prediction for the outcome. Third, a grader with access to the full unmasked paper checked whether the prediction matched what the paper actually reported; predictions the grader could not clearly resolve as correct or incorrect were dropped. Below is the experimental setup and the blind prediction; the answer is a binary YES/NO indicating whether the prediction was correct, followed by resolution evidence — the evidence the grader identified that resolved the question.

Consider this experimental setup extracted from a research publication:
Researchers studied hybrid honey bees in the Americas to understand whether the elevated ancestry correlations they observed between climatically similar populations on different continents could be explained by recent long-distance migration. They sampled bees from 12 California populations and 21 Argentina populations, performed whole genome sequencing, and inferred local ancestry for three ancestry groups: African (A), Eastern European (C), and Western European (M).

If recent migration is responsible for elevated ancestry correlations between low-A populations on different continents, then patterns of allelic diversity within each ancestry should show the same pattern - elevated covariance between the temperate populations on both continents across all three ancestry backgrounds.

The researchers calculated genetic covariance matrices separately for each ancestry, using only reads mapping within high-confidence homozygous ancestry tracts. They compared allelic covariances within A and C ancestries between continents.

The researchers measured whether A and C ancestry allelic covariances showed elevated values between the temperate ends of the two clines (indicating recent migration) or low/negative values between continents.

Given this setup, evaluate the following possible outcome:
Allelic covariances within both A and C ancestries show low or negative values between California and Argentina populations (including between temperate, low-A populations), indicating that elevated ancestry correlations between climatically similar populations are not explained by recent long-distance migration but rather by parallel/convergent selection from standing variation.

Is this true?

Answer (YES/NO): YES